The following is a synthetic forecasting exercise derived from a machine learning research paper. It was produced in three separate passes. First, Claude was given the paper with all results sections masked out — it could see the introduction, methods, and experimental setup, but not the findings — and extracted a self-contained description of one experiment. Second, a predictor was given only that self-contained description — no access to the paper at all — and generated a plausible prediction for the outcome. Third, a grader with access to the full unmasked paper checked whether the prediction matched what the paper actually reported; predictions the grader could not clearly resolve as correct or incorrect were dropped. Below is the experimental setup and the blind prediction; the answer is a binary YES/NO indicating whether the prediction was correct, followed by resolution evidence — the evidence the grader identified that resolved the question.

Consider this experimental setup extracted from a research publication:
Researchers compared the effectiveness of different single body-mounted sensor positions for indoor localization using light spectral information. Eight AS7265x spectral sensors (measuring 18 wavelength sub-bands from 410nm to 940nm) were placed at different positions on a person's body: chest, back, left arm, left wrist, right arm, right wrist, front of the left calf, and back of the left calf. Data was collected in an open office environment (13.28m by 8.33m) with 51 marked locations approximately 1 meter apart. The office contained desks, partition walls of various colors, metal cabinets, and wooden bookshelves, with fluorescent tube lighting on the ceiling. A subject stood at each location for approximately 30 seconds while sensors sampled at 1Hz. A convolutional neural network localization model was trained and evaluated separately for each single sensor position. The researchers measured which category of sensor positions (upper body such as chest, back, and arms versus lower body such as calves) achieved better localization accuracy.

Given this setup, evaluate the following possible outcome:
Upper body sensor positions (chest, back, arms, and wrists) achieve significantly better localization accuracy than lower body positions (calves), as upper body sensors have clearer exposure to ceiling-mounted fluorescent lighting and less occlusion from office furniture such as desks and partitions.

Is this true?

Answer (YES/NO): NO